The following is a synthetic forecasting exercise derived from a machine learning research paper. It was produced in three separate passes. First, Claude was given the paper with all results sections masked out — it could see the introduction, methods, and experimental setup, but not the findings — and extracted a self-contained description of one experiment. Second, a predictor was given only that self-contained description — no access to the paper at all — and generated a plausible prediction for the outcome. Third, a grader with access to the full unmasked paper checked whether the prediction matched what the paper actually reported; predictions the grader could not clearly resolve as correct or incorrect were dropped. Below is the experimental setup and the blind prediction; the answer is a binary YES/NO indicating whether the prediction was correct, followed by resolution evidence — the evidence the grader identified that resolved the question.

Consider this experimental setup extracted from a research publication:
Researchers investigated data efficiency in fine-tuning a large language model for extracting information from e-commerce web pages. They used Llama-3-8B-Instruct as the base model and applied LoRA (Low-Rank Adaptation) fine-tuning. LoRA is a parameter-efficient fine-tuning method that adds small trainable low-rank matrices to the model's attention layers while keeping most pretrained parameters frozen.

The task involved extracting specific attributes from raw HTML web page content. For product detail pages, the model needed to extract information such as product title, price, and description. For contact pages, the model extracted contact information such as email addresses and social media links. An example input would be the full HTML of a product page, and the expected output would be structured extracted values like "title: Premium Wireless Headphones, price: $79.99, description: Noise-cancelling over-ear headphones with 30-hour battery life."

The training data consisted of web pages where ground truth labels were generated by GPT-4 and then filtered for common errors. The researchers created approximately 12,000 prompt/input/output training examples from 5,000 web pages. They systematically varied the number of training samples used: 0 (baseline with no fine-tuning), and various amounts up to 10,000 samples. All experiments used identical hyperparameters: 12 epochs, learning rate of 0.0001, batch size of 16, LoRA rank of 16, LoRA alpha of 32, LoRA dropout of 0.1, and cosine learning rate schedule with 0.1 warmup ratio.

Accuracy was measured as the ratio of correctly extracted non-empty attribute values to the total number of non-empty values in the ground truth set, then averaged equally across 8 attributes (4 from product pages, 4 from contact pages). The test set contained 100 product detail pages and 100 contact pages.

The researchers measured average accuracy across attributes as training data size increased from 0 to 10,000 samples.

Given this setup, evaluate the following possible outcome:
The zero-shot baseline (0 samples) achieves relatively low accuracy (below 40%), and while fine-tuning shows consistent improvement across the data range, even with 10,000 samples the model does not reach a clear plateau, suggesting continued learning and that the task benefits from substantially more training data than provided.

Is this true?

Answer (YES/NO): NO